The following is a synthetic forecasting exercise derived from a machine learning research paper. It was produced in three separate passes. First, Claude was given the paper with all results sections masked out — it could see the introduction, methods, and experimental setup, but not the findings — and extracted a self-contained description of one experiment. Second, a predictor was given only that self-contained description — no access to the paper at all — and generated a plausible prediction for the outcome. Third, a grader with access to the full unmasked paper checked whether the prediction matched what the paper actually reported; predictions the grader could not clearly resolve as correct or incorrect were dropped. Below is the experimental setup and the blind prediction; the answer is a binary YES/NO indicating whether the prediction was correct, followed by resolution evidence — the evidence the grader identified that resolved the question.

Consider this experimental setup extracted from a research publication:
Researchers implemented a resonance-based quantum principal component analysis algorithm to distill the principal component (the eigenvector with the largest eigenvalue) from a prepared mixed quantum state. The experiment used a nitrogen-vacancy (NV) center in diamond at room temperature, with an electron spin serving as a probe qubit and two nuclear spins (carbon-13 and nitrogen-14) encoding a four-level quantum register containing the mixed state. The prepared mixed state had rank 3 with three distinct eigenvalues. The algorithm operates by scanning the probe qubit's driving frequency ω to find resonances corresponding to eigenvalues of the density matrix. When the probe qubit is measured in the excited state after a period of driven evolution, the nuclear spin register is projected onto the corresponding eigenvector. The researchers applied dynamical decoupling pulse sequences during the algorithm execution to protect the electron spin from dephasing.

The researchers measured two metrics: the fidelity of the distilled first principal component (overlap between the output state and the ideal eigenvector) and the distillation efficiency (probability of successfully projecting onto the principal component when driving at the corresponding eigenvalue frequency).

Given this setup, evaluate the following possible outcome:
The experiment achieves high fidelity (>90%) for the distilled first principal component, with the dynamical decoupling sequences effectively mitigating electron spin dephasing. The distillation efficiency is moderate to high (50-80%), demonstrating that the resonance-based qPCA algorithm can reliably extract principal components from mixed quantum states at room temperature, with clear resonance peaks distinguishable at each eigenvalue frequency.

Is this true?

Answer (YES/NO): NO